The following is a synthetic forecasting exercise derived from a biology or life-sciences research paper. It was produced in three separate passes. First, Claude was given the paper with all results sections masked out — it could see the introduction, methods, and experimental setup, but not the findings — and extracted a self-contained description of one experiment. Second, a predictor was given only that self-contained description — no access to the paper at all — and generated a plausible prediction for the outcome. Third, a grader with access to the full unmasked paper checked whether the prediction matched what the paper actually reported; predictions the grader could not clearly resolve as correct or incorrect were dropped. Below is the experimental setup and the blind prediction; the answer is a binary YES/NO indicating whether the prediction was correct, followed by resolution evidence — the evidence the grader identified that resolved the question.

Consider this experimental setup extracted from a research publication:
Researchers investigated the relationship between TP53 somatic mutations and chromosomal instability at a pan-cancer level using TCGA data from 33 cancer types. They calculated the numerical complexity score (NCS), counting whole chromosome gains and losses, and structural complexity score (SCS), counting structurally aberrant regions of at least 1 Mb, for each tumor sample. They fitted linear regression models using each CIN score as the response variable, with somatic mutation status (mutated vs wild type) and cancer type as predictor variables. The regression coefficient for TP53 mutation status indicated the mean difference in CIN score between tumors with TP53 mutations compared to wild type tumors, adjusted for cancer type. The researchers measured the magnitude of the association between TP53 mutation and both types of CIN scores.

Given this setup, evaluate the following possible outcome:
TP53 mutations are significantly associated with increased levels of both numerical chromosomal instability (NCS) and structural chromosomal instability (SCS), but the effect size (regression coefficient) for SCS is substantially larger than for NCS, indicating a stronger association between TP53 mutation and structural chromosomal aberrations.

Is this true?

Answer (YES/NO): YES